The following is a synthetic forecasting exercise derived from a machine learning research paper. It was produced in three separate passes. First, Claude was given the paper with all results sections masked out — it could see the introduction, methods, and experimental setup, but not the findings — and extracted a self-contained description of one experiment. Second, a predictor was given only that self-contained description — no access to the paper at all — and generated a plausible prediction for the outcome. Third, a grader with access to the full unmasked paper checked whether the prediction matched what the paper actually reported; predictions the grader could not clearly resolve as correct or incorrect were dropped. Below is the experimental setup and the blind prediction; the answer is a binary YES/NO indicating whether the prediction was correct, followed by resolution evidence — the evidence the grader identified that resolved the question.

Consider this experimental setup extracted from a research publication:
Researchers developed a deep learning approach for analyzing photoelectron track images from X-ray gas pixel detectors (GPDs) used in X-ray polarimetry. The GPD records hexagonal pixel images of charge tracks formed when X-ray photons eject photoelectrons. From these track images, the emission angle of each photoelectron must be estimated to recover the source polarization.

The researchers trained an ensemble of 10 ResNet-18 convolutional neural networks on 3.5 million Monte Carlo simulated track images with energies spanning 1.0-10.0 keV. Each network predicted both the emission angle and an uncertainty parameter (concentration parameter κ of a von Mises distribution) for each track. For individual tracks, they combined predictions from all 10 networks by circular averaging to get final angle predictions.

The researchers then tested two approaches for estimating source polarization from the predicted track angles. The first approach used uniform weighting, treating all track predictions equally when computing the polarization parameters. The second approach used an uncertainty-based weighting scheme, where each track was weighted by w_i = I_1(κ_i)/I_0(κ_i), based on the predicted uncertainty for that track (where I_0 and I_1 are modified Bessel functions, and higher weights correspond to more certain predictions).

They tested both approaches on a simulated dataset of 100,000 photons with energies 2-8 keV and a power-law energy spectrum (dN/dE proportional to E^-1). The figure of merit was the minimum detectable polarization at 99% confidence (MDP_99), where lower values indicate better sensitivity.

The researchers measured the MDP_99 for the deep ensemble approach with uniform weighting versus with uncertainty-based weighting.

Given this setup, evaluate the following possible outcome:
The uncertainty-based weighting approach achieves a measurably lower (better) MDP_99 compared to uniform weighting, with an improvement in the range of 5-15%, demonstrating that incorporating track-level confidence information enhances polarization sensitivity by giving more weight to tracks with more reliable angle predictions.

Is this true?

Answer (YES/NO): NO